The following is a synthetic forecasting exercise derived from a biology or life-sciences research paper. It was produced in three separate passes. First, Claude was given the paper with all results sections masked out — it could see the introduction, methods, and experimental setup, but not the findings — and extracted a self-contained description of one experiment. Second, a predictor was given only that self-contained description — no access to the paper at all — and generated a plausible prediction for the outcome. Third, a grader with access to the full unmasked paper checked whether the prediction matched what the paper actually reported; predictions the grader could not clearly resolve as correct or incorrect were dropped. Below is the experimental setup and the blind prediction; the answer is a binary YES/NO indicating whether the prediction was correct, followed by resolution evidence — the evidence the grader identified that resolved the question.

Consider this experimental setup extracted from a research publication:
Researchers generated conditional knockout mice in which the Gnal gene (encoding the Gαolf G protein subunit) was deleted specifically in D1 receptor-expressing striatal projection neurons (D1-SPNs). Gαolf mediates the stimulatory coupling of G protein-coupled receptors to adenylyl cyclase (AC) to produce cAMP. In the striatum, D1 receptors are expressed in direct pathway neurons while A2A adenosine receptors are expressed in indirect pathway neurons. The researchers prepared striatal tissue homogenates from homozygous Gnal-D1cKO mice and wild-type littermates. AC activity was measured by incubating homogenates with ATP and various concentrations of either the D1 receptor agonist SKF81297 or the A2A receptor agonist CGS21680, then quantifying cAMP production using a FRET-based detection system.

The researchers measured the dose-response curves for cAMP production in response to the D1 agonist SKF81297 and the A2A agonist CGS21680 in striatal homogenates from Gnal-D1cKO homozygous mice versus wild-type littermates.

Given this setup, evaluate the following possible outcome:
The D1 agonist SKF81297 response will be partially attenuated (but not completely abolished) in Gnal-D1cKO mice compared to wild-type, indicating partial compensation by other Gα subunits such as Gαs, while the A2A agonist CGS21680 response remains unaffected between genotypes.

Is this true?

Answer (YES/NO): NO